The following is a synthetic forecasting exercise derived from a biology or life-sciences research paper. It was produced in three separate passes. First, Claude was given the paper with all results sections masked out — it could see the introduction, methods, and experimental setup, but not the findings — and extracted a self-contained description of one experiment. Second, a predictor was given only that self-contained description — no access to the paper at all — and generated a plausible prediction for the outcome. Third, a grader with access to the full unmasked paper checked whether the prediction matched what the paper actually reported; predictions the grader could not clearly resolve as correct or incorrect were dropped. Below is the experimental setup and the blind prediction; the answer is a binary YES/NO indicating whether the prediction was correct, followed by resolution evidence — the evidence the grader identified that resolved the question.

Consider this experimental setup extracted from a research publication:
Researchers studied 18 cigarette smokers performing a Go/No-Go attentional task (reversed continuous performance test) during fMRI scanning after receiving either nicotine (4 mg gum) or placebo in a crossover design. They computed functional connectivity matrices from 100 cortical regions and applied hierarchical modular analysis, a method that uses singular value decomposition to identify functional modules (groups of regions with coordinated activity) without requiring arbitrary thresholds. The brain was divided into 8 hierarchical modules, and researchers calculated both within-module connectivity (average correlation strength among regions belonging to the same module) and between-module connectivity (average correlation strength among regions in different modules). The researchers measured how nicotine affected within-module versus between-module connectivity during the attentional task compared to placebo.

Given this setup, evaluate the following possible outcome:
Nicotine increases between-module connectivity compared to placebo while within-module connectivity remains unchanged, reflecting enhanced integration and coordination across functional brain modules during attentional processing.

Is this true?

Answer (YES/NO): NO